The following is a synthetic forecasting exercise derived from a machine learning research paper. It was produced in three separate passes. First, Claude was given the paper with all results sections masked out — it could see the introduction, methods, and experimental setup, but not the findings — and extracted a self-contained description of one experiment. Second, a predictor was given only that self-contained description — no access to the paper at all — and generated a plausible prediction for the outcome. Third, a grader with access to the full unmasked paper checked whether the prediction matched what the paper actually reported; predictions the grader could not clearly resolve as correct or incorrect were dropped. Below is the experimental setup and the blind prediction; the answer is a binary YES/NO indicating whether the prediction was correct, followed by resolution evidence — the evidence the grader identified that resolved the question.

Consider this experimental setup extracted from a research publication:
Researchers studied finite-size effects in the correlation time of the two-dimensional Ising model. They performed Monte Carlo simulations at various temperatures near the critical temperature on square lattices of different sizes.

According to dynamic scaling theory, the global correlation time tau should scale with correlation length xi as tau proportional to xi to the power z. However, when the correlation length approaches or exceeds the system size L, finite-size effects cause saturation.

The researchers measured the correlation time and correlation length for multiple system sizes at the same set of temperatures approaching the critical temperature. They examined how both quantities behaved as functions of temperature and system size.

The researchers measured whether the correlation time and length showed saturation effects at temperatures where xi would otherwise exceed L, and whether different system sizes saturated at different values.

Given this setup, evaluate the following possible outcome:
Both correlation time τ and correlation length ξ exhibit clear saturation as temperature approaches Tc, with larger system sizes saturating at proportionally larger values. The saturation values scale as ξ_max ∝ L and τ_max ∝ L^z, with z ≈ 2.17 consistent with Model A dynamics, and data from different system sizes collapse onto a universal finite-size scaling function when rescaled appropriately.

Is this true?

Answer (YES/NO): NO